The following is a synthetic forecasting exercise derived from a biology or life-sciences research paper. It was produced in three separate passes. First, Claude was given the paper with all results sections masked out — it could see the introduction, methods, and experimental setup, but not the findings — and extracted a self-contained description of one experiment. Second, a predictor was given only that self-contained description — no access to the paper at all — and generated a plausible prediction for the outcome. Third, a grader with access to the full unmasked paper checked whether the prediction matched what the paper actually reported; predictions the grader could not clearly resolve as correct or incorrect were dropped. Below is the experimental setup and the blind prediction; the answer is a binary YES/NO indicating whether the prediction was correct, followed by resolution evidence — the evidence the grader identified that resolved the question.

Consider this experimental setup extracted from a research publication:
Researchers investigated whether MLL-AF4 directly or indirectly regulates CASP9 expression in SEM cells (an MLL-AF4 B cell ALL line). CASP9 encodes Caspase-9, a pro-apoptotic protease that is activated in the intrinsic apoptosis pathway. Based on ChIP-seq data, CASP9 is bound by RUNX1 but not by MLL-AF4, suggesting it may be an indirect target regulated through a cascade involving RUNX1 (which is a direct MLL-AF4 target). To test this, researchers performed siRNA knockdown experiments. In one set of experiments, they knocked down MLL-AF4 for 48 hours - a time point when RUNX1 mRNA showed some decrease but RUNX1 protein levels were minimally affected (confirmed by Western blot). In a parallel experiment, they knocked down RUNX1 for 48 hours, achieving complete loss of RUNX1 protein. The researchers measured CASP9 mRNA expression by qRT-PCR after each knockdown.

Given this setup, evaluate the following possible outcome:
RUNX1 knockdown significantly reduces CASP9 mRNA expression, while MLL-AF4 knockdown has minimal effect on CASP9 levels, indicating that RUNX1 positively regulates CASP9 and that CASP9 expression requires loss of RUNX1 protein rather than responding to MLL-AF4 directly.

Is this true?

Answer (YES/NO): NO